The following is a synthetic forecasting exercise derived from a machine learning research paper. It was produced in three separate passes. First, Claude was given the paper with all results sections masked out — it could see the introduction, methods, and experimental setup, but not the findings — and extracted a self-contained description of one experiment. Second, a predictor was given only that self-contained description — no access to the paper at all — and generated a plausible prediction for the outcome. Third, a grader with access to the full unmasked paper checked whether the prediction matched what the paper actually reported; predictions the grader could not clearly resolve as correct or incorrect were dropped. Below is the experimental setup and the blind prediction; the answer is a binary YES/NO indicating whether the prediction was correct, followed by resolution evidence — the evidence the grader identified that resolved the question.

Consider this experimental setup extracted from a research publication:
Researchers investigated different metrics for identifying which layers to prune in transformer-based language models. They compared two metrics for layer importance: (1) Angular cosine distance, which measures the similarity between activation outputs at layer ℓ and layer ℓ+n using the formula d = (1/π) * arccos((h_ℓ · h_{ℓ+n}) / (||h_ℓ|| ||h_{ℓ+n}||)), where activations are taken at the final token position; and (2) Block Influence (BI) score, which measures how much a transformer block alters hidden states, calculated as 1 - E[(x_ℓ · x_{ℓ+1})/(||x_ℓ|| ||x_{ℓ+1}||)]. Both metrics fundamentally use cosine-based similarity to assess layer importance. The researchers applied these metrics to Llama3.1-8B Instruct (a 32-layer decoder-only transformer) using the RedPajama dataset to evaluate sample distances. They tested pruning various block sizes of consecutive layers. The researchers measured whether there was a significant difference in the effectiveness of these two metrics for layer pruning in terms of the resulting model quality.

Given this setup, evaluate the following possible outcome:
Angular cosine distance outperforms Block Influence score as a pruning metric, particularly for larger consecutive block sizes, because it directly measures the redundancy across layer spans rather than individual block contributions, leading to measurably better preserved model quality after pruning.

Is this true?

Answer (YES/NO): NO